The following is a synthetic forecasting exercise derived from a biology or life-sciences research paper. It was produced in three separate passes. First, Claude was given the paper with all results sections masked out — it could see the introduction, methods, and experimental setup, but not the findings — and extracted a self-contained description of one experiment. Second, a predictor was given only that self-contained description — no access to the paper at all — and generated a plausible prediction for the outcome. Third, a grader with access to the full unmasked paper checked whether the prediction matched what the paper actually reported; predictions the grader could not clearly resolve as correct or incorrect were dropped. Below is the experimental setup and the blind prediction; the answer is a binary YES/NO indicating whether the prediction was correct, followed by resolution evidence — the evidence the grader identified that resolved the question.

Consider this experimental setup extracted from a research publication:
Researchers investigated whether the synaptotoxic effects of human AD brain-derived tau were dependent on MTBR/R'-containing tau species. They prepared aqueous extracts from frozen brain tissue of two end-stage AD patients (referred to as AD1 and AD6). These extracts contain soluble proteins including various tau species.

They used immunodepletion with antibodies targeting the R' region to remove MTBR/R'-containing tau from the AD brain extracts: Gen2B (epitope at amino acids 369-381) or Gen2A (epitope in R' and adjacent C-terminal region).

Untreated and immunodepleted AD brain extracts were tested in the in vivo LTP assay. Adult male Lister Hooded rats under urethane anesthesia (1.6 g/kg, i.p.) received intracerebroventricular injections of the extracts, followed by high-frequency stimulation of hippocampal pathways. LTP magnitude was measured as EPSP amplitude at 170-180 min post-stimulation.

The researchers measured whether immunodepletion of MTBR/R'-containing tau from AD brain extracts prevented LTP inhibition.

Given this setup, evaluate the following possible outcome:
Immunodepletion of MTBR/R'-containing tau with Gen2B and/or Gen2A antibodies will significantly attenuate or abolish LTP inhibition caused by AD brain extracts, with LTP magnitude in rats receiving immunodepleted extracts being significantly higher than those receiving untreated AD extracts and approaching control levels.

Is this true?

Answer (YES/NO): NO